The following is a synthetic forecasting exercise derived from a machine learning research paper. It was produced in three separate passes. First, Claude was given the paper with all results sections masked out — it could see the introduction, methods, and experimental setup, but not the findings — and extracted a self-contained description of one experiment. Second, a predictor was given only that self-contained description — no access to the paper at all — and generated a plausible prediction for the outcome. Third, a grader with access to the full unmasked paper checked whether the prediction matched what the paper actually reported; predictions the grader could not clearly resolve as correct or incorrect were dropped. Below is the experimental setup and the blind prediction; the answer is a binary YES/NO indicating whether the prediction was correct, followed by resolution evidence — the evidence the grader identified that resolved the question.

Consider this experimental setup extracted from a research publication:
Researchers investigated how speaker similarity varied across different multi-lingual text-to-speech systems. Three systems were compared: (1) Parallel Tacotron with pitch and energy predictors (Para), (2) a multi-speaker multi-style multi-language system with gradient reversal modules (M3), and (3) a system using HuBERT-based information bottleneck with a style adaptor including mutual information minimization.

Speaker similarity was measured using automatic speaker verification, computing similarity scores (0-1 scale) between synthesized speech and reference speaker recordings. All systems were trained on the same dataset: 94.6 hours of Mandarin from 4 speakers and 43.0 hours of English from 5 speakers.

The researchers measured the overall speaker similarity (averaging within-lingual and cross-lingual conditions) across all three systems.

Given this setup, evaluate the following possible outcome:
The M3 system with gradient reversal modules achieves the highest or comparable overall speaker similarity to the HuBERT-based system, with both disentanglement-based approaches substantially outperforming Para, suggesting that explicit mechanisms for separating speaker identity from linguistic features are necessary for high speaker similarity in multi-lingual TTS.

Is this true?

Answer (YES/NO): NO